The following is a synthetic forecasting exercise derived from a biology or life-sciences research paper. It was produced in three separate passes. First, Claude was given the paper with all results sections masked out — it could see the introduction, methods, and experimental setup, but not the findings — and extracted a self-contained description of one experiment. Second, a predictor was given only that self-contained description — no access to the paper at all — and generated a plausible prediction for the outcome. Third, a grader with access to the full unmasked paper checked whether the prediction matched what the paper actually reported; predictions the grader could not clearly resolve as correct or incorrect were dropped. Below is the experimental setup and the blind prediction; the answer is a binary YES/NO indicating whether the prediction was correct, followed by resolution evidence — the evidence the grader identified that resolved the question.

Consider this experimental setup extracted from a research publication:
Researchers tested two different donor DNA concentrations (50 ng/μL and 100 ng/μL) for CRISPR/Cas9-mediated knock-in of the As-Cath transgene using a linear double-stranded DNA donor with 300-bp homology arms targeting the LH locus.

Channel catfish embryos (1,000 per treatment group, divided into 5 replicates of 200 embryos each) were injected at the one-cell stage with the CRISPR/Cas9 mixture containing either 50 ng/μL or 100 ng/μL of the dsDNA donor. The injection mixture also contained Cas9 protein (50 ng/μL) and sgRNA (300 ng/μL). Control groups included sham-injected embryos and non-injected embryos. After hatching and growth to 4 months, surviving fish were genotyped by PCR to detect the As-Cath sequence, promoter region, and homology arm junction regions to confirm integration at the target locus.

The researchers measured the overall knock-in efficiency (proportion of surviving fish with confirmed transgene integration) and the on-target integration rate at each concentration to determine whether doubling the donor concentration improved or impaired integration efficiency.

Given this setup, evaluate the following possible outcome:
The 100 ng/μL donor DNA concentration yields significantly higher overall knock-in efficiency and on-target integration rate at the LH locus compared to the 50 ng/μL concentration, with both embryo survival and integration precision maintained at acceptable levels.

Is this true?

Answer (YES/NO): NO